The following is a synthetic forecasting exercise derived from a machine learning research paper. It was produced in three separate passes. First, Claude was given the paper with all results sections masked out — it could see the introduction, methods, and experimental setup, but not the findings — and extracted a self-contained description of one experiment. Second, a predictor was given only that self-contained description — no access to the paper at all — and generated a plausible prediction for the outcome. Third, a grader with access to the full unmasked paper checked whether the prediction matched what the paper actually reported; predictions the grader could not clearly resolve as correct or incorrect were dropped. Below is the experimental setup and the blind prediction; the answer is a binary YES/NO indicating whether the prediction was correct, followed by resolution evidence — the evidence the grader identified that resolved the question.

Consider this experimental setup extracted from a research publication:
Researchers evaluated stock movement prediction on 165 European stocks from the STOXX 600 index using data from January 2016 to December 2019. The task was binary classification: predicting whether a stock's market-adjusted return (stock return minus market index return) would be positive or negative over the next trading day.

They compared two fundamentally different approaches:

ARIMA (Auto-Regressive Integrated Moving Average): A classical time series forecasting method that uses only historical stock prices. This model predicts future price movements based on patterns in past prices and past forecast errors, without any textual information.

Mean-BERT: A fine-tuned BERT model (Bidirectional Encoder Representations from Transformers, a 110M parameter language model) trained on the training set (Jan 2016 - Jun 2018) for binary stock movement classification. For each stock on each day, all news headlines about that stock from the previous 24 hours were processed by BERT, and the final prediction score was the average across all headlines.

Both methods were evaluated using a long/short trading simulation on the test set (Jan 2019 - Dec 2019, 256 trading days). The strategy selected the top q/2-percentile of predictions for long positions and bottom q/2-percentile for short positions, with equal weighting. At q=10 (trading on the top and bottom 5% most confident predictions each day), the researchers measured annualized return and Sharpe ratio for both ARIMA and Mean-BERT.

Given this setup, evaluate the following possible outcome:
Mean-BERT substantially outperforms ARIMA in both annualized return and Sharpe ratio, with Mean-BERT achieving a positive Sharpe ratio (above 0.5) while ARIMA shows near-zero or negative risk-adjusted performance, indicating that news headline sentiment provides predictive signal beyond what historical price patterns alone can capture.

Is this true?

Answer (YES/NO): YES